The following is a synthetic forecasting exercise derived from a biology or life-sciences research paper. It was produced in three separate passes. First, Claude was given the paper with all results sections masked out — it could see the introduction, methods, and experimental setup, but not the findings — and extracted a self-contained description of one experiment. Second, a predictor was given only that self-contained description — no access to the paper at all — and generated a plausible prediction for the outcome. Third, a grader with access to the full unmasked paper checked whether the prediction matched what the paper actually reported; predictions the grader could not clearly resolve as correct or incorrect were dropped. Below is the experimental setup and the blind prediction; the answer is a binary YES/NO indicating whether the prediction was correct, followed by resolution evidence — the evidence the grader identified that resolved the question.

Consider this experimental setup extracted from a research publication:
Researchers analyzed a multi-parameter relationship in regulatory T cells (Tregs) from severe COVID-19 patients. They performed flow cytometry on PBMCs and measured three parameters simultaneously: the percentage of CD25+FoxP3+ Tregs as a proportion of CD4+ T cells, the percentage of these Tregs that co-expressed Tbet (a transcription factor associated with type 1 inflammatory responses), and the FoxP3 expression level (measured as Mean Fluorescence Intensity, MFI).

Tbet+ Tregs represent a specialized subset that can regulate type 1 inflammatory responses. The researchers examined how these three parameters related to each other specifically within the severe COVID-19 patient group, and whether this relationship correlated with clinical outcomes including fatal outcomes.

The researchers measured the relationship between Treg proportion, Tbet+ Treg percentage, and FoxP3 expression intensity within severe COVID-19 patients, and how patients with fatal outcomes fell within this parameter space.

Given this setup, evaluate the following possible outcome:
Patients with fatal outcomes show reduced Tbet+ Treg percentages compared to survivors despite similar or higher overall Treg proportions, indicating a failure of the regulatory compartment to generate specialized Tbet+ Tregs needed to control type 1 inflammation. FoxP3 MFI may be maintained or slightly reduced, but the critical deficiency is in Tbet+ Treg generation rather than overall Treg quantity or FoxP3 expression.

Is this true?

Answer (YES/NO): NO